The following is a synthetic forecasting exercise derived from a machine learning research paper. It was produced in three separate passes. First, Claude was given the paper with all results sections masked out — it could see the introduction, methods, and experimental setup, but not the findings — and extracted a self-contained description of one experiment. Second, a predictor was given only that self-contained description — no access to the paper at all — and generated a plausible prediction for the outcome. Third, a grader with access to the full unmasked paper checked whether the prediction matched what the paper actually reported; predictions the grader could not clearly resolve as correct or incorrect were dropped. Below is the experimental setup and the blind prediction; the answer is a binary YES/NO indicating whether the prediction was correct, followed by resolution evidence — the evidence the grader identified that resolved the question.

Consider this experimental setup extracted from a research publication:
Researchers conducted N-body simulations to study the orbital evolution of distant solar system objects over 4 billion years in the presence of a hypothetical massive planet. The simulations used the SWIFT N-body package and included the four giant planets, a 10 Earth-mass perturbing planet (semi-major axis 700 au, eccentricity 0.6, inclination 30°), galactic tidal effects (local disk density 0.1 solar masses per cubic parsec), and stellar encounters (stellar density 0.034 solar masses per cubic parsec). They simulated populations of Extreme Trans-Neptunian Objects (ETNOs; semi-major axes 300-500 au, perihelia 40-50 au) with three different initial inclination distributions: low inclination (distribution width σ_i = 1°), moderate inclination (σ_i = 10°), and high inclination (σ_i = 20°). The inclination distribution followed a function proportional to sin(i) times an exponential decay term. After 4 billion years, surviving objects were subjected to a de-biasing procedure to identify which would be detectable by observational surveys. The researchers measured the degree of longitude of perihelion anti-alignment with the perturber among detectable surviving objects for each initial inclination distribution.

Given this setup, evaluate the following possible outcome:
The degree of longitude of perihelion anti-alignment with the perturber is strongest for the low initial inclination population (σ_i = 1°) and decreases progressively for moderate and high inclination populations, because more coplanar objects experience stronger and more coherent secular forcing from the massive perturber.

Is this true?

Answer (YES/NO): YES